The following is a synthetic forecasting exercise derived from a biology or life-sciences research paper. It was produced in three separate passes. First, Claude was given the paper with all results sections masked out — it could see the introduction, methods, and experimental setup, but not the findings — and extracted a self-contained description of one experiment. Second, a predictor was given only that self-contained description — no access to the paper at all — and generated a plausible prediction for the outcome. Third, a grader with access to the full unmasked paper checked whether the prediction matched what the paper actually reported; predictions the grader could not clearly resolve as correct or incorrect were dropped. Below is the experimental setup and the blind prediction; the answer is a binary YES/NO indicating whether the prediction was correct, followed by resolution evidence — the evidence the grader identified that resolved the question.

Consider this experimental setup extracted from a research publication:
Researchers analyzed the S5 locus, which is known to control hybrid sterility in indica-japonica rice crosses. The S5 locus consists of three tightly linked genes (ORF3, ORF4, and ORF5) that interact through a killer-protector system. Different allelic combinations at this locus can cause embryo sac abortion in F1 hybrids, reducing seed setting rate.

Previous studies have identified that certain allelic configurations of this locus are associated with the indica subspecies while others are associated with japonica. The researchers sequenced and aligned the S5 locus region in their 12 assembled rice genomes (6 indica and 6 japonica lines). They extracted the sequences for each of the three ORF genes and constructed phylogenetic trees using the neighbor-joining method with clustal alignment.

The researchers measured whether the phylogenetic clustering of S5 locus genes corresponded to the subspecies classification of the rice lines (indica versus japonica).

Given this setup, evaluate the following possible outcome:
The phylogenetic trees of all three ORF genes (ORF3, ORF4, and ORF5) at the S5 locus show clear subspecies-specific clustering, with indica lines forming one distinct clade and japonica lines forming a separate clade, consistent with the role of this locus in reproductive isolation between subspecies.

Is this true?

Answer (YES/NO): NO